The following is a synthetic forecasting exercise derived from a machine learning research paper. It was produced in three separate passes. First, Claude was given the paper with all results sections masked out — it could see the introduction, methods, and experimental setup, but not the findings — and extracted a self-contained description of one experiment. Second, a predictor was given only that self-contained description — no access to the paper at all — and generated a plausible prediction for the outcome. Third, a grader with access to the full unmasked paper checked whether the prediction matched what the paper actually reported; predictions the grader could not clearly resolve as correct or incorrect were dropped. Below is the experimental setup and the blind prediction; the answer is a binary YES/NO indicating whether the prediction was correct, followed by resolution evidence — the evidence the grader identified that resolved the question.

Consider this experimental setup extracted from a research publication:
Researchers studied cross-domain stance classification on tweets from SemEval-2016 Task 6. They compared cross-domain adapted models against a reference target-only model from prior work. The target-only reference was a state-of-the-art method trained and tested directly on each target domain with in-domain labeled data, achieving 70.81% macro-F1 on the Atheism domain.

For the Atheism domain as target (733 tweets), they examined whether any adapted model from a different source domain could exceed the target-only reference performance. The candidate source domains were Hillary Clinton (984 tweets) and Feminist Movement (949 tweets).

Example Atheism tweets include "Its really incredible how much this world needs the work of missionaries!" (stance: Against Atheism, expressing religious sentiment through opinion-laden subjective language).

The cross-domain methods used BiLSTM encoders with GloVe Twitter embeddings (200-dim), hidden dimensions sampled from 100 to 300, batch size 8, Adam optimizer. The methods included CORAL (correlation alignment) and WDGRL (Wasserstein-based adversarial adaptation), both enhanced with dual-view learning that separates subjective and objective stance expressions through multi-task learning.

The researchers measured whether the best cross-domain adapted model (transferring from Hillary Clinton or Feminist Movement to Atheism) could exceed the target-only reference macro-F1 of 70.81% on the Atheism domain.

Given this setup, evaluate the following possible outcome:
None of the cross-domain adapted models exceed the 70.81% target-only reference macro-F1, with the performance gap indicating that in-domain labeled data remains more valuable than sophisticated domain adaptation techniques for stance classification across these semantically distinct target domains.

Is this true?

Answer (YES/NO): NO